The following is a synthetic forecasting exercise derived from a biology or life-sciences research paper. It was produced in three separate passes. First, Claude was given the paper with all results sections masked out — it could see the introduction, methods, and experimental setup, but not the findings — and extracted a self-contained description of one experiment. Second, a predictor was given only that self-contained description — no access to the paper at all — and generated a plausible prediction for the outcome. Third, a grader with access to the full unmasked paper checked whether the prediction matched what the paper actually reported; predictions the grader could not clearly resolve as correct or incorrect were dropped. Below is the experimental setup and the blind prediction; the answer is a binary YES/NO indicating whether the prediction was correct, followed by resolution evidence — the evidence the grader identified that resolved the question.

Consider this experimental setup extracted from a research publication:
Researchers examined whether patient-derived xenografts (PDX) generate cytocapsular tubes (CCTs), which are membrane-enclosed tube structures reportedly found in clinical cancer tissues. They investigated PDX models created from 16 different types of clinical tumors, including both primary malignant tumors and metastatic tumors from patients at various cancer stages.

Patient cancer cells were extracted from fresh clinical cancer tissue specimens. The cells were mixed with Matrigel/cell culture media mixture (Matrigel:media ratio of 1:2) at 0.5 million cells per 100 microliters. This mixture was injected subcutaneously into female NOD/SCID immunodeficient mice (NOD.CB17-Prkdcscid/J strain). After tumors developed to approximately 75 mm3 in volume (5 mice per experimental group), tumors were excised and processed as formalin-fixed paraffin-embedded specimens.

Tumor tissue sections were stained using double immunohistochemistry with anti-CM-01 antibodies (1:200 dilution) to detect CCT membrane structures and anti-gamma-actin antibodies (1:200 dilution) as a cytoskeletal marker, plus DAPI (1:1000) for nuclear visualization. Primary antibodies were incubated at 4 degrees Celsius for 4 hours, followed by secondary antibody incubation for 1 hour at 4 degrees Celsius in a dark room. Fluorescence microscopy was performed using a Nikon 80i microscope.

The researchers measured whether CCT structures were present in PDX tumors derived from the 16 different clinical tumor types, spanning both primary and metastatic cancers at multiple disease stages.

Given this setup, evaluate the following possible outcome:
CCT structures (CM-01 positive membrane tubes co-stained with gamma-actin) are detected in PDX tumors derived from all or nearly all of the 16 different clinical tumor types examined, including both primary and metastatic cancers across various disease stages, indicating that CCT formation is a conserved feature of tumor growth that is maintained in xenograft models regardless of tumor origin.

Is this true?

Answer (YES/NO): NO